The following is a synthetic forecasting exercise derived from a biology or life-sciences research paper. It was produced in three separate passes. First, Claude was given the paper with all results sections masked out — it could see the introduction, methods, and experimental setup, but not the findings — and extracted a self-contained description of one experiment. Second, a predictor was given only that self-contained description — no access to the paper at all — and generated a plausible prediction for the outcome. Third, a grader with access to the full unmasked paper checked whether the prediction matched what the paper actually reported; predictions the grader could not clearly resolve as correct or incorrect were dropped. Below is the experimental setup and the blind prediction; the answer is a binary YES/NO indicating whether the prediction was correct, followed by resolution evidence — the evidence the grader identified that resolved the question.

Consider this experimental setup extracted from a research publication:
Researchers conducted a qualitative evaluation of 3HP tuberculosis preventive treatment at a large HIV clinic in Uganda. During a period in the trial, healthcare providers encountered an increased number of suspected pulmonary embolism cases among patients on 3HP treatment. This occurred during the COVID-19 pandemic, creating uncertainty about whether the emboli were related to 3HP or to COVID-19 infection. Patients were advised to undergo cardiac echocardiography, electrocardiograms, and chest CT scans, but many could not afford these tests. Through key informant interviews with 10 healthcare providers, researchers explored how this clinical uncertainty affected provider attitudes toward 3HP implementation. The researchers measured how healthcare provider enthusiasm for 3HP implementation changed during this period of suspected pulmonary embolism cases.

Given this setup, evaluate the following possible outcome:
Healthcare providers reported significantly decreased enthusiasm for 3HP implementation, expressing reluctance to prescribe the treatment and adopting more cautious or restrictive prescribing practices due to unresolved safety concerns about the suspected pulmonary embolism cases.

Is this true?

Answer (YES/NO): NO